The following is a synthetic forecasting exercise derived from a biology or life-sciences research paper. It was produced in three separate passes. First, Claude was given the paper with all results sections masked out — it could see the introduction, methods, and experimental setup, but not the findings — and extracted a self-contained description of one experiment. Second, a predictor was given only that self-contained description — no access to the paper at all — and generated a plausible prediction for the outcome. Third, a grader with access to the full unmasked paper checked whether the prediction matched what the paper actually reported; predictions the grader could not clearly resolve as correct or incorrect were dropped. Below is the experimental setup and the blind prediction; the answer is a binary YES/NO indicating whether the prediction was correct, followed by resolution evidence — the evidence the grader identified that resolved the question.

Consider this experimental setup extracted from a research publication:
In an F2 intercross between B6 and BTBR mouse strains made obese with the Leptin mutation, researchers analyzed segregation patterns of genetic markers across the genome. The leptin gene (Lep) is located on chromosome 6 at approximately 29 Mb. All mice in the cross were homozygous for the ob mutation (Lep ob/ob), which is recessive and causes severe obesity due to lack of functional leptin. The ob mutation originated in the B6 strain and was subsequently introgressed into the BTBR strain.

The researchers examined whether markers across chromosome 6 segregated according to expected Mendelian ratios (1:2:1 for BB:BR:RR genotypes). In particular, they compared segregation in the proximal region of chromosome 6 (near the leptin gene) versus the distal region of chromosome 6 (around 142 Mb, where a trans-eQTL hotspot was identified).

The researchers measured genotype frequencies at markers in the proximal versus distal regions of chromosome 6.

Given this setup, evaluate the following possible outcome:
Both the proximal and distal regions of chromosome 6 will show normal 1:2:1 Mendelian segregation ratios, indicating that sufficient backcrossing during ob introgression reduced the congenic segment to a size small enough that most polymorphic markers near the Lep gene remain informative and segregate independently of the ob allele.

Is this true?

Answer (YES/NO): NO